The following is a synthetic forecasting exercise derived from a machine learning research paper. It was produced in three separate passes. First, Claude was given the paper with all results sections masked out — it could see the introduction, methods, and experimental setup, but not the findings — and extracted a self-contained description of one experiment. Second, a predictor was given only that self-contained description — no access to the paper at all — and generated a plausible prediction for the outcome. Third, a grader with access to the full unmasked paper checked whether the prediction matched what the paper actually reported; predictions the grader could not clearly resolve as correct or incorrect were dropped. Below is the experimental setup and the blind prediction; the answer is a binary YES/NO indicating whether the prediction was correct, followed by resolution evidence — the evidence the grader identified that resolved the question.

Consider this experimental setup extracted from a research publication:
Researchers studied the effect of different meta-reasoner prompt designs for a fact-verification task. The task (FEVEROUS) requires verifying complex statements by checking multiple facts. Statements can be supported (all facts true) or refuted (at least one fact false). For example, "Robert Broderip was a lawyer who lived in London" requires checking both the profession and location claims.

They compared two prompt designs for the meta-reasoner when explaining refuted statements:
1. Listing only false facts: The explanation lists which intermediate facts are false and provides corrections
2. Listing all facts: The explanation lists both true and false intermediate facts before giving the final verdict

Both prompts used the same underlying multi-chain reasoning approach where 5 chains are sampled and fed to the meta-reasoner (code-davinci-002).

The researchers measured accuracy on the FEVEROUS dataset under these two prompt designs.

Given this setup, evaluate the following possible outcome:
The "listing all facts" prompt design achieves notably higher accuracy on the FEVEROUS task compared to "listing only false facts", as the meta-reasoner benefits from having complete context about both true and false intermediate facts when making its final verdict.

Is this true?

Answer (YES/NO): NO